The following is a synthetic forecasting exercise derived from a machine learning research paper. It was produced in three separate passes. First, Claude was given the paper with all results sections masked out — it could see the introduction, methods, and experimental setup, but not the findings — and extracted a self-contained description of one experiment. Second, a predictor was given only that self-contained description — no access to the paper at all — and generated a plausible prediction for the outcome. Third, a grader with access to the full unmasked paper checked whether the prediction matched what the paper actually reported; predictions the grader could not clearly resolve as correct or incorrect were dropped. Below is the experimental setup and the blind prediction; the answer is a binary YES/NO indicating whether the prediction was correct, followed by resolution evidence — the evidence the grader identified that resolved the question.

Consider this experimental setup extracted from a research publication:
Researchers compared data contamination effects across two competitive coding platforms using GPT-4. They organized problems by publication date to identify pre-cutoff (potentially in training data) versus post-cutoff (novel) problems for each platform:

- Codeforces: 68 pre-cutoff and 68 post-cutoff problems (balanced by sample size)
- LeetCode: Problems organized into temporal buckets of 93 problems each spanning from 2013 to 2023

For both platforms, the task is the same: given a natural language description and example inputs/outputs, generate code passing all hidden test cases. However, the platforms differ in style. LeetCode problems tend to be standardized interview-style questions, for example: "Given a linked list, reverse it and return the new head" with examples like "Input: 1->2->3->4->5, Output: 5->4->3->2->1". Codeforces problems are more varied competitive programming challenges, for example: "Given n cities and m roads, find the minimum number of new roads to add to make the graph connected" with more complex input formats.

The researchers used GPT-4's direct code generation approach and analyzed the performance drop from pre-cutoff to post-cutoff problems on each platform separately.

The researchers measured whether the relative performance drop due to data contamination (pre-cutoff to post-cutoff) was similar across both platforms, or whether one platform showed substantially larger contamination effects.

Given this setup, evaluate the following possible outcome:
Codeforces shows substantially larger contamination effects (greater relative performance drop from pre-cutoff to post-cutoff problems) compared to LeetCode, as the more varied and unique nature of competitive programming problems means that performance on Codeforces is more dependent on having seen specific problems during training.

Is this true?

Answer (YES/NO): NO